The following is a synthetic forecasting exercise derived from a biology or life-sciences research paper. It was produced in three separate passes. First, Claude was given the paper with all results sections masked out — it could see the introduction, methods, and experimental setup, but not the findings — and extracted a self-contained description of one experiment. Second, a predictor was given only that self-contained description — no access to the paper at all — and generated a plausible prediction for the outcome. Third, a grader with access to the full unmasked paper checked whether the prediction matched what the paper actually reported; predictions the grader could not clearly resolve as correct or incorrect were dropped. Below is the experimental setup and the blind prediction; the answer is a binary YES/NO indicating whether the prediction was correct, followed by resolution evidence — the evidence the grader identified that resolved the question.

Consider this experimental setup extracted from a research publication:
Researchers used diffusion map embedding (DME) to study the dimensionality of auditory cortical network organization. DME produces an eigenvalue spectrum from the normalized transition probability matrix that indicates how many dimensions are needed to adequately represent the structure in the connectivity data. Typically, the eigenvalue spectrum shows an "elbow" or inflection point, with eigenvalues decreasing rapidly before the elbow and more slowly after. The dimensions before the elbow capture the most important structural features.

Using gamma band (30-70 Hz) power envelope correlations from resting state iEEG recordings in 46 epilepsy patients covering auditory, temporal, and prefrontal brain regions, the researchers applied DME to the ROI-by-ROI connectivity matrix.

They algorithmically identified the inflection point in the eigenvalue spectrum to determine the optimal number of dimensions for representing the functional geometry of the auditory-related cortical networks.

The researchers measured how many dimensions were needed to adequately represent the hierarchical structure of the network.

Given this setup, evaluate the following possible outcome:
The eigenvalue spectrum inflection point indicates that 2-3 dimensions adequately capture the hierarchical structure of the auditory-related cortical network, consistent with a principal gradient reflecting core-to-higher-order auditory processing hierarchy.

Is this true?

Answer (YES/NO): NO